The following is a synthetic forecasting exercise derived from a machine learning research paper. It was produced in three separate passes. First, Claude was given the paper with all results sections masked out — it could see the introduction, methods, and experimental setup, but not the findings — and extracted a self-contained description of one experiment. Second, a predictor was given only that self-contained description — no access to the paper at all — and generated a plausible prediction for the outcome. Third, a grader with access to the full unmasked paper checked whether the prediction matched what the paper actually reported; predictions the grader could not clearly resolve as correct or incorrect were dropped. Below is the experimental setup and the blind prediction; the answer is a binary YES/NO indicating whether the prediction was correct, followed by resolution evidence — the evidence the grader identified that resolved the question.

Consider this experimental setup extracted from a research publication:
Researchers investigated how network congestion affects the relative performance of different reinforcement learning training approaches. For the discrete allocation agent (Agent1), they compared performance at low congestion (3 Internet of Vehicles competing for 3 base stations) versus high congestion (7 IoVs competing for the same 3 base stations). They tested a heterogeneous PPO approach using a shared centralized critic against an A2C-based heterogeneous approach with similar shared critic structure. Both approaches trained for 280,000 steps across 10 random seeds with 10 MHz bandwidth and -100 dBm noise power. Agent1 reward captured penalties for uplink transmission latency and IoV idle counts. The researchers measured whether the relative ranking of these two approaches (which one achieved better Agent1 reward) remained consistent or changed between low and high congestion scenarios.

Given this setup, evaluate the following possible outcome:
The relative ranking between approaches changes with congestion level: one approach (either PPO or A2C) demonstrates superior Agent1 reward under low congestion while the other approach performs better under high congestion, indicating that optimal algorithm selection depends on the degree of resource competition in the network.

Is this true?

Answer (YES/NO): YES